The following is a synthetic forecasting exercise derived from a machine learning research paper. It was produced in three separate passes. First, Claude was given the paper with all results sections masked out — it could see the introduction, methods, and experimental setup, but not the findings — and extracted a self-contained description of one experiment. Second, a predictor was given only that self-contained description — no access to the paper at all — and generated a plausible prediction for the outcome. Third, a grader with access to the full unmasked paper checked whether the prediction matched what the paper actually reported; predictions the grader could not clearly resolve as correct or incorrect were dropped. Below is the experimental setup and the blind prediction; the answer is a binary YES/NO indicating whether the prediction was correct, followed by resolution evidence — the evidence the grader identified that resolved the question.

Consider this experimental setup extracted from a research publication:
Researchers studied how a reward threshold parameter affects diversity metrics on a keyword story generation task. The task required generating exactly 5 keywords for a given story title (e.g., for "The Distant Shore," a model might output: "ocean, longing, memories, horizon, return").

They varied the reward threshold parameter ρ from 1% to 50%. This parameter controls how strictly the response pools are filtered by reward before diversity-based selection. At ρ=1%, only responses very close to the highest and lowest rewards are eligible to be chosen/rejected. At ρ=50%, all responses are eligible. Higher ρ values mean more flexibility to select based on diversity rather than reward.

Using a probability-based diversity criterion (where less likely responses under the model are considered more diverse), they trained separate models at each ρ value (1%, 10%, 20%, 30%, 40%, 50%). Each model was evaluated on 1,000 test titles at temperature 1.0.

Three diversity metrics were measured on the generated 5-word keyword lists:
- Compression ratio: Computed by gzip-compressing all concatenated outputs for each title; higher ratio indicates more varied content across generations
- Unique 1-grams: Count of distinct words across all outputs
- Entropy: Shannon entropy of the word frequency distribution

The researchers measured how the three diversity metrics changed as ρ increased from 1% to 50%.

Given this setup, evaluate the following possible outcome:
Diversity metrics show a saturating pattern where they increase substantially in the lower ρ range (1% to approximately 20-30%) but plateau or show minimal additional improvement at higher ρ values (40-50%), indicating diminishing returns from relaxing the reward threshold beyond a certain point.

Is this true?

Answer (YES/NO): NO